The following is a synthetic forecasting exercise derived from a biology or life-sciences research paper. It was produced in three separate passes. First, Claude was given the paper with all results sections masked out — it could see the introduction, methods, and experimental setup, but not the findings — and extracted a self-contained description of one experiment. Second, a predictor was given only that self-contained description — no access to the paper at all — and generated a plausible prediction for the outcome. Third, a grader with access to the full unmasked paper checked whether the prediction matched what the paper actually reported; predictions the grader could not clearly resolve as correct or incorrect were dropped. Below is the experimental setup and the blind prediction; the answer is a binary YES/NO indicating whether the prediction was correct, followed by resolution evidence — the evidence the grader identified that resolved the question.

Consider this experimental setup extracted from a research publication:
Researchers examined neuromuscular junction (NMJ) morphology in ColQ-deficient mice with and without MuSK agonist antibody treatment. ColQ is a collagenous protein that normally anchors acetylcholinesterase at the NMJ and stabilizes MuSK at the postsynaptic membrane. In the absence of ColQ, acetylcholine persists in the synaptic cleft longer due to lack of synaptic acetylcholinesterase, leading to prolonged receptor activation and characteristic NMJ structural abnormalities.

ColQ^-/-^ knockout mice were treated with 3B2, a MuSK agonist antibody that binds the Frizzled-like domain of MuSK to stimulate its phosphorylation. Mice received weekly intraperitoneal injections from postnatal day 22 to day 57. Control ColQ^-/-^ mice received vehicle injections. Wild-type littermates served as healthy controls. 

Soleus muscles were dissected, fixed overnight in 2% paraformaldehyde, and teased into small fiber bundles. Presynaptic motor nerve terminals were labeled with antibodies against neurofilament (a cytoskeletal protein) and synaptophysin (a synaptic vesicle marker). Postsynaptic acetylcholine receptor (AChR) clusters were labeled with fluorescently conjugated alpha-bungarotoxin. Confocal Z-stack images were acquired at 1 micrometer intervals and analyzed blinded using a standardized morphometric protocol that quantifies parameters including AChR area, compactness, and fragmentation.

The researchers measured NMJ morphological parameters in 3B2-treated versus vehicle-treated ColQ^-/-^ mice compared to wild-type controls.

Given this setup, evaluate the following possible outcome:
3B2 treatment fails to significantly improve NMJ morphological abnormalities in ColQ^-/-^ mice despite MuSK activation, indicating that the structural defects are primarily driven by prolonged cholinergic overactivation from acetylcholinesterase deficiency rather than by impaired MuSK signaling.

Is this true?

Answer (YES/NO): NO